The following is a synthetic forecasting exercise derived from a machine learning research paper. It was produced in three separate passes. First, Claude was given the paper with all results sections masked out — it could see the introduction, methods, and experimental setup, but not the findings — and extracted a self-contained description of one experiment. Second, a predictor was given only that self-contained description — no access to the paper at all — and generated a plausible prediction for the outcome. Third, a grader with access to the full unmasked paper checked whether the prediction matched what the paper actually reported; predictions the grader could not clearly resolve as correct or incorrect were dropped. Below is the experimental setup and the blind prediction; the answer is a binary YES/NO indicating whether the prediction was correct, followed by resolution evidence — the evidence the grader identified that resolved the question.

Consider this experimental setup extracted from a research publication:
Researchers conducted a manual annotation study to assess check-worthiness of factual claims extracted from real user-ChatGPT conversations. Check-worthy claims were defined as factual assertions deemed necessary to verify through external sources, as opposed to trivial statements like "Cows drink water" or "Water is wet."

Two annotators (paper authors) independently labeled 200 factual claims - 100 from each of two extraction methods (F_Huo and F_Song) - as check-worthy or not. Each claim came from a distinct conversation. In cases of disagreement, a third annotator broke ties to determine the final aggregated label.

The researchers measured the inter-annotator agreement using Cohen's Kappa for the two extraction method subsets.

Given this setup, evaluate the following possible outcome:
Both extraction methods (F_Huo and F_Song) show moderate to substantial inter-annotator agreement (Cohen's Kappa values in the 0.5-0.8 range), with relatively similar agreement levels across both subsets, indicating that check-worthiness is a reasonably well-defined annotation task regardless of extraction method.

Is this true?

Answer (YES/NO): YES